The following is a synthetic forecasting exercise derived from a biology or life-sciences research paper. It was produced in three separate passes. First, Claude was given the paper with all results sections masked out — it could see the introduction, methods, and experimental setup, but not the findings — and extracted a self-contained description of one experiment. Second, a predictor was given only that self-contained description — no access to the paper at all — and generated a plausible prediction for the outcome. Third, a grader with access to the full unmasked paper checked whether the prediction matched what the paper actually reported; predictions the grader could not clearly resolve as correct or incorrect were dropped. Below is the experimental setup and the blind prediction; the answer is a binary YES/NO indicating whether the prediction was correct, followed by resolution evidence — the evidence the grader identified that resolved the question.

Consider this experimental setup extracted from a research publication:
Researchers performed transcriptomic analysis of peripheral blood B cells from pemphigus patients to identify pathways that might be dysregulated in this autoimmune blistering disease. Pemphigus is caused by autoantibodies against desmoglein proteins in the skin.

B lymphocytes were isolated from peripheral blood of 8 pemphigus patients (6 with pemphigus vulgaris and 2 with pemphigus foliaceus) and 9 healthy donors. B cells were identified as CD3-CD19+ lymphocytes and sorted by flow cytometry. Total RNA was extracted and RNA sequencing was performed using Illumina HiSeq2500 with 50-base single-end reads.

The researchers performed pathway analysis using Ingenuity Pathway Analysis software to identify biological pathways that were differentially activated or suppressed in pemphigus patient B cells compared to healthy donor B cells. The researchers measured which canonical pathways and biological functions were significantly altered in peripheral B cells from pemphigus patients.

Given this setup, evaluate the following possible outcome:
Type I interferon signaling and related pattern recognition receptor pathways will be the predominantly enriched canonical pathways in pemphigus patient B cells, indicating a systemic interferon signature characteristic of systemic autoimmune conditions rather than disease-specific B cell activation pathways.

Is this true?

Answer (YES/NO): NO